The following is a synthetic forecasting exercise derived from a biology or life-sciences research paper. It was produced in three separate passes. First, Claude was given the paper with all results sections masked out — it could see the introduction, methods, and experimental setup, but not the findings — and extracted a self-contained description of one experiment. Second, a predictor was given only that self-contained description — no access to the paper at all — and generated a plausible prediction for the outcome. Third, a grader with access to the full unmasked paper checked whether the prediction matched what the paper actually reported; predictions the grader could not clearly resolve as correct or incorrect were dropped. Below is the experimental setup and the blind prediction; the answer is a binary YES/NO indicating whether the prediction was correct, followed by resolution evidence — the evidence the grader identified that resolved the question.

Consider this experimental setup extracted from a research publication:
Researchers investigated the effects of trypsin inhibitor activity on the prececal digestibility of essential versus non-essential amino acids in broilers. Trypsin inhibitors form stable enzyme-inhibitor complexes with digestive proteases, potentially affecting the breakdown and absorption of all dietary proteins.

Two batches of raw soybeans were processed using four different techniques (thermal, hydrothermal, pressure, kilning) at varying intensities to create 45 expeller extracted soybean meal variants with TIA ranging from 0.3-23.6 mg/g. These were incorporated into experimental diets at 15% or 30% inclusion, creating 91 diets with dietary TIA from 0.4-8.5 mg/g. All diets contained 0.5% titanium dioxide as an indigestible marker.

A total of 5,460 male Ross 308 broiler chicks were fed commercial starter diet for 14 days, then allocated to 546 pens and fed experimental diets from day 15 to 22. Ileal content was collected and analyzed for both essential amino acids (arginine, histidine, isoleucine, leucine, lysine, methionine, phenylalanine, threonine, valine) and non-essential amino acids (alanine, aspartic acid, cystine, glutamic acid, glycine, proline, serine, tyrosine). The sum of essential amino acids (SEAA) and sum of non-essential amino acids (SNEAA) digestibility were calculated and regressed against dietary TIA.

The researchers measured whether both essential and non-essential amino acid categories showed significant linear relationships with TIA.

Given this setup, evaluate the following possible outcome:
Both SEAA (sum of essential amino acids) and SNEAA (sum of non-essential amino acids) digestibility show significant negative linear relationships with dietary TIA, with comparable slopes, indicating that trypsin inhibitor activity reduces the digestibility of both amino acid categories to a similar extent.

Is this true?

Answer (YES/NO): NO